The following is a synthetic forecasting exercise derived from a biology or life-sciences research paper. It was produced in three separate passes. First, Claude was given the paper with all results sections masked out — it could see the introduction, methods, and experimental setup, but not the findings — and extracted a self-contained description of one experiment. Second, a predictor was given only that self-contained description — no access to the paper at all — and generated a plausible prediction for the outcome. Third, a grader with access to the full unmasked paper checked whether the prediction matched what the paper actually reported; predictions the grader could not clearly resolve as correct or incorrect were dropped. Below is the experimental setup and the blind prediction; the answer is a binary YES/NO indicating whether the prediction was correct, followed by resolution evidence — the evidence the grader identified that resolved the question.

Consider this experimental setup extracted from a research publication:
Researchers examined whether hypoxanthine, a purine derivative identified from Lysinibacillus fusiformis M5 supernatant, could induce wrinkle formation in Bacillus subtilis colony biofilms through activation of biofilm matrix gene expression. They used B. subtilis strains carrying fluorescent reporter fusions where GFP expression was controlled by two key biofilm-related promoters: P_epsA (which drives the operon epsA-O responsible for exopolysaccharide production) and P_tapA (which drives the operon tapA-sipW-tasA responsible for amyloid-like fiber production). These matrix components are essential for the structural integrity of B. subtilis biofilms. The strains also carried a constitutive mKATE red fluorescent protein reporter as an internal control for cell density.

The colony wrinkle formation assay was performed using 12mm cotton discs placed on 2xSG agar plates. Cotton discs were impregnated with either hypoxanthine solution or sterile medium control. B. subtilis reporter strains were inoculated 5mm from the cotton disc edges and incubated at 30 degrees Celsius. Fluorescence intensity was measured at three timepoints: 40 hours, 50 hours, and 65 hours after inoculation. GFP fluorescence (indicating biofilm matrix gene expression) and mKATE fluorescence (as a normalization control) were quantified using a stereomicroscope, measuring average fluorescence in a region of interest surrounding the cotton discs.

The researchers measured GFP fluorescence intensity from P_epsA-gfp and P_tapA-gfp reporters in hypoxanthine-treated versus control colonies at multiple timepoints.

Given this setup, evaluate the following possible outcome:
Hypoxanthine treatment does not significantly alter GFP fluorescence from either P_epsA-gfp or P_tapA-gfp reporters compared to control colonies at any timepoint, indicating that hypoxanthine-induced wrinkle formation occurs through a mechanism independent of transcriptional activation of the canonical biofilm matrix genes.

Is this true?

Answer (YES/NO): YES